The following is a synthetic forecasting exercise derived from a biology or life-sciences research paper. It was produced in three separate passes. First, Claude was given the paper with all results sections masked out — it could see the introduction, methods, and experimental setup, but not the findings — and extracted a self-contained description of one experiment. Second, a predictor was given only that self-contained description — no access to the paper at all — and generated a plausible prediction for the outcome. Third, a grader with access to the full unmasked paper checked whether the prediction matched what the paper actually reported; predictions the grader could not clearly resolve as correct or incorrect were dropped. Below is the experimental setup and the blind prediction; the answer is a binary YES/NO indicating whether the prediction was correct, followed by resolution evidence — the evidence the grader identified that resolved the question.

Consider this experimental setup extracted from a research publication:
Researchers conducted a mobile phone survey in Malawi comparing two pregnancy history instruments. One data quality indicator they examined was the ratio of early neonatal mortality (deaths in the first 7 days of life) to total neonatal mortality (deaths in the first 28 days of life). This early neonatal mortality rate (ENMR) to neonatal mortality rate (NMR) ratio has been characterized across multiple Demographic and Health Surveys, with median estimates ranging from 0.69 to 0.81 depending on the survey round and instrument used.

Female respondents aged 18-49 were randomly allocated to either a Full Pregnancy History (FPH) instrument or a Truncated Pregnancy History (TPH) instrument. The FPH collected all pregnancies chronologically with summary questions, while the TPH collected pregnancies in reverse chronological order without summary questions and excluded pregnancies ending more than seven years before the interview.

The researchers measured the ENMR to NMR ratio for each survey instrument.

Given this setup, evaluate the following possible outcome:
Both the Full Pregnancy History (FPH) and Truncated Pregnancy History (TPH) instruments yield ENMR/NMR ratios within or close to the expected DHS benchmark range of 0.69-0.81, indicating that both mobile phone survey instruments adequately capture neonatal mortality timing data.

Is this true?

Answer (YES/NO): NO